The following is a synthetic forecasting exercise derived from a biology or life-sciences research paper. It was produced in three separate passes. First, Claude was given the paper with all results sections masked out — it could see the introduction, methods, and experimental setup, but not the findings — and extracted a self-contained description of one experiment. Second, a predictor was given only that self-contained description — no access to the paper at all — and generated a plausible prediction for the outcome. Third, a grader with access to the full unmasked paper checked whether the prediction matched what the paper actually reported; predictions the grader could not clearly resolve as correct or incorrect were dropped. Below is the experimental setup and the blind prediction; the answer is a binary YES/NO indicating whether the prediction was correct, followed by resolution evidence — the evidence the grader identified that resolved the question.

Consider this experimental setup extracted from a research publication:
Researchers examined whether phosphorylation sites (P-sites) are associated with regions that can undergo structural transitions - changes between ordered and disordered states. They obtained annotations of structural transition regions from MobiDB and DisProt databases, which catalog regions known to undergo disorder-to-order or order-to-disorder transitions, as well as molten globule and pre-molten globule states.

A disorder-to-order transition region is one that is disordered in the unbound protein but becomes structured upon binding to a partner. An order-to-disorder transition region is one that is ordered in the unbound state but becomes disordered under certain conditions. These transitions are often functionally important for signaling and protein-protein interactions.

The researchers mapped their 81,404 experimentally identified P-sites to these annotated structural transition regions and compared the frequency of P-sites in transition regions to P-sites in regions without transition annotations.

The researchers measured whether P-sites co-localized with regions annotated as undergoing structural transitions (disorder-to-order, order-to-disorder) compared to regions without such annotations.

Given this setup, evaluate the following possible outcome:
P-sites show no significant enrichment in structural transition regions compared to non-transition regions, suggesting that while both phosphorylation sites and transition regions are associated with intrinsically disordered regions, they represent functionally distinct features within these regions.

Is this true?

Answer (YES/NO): NO